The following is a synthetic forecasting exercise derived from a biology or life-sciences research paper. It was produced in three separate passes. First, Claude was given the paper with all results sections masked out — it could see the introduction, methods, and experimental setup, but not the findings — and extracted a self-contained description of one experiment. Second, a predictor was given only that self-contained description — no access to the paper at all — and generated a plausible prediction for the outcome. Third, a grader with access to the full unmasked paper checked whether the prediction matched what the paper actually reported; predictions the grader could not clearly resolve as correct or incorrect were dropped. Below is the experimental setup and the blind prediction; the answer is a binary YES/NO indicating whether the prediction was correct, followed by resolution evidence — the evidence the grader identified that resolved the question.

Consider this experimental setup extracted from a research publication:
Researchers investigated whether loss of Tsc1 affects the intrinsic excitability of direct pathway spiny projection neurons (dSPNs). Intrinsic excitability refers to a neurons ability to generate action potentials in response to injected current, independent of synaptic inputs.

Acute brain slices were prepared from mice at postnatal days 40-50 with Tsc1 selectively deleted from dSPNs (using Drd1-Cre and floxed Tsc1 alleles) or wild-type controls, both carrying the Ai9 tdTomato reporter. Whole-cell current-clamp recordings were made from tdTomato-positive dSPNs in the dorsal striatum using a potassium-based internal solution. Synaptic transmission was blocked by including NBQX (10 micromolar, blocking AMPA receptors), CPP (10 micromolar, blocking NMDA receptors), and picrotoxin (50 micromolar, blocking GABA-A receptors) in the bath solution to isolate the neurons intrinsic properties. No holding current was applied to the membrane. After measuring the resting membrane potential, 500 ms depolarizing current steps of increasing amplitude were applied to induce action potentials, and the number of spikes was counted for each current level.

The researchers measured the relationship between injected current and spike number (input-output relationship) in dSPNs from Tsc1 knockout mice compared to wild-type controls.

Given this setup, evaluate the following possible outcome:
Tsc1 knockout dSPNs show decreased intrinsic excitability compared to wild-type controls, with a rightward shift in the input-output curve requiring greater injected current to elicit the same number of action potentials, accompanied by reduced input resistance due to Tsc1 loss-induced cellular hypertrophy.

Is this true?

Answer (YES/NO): NO